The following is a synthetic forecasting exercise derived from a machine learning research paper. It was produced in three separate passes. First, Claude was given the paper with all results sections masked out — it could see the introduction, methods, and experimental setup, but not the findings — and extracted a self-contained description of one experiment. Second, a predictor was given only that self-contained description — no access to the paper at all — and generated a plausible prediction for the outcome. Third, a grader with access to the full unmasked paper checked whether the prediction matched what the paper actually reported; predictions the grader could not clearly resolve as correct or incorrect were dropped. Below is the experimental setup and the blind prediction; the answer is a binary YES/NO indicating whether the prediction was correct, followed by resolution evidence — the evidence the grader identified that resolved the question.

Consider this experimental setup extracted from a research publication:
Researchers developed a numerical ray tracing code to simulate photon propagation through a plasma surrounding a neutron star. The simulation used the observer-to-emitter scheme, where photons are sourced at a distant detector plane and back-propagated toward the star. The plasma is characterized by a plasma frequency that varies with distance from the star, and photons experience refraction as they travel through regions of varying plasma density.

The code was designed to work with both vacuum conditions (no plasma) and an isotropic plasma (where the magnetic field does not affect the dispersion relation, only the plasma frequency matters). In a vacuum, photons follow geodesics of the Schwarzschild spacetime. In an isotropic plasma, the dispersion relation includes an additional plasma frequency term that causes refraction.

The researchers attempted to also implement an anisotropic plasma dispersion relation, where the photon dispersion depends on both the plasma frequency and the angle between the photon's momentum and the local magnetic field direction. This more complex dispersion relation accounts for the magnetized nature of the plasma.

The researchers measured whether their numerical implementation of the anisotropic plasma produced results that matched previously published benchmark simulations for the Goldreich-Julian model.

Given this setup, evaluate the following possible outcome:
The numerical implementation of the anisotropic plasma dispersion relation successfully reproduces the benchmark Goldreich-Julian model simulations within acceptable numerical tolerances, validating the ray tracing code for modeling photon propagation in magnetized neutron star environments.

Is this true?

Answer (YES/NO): NO